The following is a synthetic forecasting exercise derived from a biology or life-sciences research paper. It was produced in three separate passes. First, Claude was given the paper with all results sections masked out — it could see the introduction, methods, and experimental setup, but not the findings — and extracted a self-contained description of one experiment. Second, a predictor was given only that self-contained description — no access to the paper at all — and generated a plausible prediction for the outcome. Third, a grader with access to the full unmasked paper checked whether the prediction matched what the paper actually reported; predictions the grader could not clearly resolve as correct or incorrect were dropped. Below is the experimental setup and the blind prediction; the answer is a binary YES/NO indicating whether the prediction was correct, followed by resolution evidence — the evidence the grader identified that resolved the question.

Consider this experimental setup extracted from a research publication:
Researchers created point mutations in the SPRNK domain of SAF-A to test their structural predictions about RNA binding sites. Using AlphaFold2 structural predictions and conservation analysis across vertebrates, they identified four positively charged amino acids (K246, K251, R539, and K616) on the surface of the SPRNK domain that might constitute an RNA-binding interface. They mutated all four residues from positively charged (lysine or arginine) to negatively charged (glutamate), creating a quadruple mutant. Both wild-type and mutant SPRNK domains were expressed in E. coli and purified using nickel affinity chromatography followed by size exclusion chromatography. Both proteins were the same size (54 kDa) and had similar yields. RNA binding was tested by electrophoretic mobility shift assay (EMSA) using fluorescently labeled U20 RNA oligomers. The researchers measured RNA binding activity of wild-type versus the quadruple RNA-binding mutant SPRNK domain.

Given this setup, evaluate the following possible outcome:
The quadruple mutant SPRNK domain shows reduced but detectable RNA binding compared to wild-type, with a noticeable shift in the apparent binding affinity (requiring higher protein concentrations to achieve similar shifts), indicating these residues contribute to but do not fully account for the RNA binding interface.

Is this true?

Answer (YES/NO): NO